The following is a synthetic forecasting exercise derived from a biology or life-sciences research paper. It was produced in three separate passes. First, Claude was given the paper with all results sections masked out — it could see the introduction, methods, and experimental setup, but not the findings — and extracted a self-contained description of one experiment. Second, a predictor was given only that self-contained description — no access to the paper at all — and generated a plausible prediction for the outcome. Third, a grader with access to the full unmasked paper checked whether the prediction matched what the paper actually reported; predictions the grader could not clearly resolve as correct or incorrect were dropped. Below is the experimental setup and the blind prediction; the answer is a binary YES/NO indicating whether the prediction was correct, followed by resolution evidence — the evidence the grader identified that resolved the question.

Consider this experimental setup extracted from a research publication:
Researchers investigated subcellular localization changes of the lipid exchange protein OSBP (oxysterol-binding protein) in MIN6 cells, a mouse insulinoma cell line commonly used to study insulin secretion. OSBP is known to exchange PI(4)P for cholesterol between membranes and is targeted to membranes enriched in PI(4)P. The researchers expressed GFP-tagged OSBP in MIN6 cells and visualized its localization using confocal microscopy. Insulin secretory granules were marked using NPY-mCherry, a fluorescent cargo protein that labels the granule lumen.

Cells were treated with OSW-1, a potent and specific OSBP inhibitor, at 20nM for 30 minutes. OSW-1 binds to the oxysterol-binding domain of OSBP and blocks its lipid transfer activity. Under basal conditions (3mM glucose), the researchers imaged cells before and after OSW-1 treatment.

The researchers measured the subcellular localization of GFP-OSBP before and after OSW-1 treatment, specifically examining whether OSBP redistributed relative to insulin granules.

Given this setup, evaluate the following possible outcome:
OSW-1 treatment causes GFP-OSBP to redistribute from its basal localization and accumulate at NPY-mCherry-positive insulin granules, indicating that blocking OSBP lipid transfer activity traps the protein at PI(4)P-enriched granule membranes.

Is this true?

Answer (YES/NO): YES